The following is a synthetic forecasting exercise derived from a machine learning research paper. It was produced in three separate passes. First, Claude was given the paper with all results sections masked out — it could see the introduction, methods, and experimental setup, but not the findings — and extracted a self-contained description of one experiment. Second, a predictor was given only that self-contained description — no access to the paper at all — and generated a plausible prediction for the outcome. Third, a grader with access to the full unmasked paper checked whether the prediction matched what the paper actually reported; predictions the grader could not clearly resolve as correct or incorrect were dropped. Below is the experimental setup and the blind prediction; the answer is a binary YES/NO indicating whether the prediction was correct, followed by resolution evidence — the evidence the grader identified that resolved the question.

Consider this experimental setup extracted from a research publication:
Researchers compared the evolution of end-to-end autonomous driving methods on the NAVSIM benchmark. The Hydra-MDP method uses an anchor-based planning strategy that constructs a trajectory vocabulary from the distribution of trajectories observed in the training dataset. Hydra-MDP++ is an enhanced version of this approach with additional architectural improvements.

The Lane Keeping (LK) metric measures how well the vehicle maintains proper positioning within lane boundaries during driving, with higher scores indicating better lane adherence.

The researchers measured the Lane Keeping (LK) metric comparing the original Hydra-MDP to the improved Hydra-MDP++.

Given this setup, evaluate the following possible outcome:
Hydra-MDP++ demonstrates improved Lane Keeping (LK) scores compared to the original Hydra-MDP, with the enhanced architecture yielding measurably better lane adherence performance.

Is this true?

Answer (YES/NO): YES